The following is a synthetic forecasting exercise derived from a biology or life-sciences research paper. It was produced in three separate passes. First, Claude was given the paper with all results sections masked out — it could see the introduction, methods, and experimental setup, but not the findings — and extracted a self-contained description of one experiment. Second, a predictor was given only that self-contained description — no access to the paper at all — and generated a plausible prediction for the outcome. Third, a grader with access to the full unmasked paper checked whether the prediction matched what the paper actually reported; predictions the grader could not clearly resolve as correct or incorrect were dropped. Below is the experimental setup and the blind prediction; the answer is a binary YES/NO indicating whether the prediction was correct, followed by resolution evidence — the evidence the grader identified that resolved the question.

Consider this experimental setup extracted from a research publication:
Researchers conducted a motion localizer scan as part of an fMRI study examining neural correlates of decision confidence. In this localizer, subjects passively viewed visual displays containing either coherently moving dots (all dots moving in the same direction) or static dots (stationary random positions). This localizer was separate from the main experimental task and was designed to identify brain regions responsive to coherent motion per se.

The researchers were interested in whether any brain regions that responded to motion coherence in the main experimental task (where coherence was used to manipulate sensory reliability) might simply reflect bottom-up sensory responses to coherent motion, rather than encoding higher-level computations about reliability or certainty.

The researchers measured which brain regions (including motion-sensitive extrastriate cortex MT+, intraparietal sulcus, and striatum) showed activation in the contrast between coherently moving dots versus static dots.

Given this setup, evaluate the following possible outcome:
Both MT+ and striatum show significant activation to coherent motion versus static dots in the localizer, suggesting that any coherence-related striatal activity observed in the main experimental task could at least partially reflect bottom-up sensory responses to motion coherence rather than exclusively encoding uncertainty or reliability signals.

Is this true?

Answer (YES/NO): NO